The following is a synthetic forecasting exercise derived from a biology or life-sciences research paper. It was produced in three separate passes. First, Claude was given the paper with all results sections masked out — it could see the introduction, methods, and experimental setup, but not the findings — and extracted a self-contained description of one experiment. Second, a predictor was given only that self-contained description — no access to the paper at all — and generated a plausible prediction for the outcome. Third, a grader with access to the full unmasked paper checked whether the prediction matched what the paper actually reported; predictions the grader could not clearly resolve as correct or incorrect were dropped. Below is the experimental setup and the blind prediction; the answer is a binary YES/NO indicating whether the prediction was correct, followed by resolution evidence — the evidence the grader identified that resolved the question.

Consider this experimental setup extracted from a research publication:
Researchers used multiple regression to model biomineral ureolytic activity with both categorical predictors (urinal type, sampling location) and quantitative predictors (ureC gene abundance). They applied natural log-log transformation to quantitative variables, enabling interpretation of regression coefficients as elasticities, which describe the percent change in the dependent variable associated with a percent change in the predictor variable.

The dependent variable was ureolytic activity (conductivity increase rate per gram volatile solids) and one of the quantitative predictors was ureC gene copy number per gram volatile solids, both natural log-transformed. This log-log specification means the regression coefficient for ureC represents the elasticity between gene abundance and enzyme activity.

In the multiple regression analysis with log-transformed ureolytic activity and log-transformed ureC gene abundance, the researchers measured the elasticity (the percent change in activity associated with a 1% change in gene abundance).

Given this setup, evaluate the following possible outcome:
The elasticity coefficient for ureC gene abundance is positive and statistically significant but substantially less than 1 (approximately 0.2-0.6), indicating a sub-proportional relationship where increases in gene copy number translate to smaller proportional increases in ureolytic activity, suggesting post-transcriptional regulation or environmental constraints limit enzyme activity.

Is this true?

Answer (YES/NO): NO